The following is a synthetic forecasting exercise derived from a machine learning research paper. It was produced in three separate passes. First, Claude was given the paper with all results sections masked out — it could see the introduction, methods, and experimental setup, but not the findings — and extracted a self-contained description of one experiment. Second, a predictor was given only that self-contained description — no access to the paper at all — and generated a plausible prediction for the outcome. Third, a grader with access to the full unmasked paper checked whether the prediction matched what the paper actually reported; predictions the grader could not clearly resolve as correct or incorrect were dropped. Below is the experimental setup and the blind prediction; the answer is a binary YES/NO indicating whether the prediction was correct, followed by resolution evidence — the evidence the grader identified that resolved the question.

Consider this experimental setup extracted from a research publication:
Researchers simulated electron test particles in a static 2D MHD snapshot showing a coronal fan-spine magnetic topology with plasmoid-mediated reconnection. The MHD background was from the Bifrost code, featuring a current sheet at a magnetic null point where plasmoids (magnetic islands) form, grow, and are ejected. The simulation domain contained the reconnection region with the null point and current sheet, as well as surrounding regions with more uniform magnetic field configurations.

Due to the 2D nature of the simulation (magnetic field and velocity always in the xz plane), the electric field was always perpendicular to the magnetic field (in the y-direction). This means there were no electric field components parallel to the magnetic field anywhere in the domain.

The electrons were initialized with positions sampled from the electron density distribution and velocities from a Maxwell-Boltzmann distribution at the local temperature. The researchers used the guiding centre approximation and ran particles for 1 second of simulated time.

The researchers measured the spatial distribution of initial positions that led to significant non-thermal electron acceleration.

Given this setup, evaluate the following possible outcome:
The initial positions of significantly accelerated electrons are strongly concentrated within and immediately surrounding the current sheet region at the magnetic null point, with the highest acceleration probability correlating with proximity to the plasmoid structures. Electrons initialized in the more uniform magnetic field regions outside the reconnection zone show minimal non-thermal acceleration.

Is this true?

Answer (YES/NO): YES